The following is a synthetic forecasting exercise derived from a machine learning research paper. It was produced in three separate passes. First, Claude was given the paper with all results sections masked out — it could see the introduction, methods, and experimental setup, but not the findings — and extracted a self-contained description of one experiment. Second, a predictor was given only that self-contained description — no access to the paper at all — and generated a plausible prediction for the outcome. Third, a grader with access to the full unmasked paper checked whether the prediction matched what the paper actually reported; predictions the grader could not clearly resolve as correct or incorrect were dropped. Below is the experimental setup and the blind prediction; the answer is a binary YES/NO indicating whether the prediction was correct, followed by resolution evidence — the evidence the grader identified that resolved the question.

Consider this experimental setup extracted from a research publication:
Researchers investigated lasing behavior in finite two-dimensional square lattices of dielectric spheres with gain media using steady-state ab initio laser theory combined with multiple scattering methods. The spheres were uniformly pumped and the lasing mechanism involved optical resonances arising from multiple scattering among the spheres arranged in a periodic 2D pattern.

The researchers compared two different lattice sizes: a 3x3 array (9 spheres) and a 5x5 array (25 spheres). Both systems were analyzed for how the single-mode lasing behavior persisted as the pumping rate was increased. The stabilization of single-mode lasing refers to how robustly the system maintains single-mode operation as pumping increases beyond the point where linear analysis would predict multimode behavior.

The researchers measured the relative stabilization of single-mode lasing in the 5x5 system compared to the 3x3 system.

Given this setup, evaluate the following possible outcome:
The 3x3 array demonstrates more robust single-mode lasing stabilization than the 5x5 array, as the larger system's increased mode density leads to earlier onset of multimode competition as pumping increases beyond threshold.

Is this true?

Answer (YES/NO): YES